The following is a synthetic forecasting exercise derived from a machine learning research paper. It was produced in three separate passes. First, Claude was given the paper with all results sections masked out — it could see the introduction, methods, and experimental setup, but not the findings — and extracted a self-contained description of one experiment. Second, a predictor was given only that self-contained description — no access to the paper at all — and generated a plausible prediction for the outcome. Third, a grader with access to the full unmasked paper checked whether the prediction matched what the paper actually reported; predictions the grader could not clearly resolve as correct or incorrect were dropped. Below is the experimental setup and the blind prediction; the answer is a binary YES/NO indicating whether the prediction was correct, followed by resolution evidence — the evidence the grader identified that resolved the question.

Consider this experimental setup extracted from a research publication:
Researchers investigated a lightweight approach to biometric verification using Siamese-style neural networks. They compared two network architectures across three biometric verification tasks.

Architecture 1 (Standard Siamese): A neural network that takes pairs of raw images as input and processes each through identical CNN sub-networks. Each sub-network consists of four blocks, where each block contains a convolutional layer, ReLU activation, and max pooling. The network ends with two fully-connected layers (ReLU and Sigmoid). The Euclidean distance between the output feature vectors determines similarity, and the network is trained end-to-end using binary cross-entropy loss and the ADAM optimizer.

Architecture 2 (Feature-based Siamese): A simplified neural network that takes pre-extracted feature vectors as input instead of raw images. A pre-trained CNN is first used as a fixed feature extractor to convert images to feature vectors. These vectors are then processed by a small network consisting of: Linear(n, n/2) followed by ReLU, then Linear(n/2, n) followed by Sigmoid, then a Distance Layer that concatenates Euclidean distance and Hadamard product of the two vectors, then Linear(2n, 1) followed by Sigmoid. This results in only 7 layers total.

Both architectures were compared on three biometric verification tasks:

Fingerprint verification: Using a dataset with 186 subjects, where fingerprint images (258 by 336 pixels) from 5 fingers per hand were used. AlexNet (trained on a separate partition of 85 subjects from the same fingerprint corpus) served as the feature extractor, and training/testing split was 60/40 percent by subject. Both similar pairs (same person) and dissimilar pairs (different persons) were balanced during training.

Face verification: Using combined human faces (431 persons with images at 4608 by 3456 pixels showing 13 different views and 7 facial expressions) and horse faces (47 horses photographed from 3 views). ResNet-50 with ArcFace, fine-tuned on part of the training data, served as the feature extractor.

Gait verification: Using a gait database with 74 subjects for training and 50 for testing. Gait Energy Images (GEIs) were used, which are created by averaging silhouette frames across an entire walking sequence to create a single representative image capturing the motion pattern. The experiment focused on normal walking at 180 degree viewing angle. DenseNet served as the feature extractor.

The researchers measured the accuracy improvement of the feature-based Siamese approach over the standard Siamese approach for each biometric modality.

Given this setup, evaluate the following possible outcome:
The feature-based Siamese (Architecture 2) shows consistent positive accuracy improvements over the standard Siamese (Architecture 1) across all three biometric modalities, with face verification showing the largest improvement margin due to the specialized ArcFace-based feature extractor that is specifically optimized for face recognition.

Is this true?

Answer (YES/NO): NO